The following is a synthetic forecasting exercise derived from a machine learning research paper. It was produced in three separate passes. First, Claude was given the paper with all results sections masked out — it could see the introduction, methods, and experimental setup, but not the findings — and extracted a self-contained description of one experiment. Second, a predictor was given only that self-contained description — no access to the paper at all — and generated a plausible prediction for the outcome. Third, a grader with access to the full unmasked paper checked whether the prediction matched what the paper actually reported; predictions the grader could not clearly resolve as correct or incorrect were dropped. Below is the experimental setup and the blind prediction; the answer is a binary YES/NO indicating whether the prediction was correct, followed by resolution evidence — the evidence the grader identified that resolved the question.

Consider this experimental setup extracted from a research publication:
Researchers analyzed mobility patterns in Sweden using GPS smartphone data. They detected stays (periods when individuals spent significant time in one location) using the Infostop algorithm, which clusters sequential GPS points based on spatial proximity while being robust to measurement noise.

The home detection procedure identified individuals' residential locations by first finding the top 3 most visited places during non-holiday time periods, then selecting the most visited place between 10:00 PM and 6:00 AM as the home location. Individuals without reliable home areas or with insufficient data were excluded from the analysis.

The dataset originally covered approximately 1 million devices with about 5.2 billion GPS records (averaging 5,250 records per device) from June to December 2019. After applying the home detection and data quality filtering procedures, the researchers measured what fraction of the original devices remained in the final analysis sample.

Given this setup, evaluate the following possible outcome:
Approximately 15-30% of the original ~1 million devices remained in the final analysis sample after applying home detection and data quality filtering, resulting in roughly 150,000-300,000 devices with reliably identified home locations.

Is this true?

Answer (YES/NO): NO